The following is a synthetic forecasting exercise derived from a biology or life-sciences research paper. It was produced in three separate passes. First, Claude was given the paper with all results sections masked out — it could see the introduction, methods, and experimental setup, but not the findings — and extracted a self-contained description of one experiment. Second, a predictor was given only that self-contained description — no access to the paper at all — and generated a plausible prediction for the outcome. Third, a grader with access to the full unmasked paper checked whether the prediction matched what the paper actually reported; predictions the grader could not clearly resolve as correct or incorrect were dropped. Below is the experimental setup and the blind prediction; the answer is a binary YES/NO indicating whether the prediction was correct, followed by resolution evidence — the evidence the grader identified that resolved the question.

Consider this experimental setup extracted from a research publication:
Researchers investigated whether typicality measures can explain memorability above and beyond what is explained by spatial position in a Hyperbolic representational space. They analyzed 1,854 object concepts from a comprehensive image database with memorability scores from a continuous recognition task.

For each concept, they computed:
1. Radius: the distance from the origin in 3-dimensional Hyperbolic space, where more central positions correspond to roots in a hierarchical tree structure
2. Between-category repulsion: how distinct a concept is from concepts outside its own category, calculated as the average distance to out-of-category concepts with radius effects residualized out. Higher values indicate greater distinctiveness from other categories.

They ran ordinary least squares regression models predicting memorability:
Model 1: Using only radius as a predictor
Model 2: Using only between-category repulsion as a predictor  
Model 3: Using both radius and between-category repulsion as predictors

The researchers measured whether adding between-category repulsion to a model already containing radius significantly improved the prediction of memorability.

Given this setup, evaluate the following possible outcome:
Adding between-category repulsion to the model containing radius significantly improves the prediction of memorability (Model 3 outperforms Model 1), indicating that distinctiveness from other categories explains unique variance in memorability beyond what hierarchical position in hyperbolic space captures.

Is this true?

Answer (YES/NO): YES